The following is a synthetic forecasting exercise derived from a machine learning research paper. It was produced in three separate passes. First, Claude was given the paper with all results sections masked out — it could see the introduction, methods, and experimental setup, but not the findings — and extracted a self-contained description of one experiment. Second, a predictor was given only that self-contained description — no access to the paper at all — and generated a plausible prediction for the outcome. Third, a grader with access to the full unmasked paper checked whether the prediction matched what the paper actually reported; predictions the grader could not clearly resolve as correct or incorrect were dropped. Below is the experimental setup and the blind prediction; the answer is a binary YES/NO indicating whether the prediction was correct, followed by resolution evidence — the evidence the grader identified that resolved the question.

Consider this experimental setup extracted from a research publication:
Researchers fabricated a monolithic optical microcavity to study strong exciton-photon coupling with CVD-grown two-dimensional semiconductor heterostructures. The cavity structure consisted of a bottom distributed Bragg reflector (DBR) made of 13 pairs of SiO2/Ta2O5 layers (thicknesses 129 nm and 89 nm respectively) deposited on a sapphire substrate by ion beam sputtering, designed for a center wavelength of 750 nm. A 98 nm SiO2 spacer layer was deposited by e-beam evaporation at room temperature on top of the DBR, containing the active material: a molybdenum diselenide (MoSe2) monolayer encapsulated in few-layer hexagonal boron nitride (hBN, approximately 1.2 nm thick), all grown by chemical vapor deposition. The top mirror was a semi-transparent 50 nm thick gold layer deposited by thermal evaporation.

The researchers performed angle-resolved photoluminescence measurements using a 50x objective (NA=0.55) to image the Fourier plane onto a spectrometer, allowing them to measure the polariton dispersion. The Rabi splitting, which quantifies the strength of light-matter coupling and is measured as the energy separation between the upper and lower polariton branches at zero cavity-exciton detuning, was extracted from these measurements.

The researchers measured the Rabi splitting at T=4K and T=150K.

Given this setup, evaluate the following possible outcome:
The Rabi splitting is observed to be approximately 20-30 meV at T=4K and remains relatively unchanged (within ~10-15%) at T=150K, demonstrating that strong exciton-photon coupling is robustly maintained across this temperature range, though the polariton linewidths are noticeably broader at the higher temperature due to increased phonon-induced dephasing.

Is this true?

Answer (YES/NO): NO